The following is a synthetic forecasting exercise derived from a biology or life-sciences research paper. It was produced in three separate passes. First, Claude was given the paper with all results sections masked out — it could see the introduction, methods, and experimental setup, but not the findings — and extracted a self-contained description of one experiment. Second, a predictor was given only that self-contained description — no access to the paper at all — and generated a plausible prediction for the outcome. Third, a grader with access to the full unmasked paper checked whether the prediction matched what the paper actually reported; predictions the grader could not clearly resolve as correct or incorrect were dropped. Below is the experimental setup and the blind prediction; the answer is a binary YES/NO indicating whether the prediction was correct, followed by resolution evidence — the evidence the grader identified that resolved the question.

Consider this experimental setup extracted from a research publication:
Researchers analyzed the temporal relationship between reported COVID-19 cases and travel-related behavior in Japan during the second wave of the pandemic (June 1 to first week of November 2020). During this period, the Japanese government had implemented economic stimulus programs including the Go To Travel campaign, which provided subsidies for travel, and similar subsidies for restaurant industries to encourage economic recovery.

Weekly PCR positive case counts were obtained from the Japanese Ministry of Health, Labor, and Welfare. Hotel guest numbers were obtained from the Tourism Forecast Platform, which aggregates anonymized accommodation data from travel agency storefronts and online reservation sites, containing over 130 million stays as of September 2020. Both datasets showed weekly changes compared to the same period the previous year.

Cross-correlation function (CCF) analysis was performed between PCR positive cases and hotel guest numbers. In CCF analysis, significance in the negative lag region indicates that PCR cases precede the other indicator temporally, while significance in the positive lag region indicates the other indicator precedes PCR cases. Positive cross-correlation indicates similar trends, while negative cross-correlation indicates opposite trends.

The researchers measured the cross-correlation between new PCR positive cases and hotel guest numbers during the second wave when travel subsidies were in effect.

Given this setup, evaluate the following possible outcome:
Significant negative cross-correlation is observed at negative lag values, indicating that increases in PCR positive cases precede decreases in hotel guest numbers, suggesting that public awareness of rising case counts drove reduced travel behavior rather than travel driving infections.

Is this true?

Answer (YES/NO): NO